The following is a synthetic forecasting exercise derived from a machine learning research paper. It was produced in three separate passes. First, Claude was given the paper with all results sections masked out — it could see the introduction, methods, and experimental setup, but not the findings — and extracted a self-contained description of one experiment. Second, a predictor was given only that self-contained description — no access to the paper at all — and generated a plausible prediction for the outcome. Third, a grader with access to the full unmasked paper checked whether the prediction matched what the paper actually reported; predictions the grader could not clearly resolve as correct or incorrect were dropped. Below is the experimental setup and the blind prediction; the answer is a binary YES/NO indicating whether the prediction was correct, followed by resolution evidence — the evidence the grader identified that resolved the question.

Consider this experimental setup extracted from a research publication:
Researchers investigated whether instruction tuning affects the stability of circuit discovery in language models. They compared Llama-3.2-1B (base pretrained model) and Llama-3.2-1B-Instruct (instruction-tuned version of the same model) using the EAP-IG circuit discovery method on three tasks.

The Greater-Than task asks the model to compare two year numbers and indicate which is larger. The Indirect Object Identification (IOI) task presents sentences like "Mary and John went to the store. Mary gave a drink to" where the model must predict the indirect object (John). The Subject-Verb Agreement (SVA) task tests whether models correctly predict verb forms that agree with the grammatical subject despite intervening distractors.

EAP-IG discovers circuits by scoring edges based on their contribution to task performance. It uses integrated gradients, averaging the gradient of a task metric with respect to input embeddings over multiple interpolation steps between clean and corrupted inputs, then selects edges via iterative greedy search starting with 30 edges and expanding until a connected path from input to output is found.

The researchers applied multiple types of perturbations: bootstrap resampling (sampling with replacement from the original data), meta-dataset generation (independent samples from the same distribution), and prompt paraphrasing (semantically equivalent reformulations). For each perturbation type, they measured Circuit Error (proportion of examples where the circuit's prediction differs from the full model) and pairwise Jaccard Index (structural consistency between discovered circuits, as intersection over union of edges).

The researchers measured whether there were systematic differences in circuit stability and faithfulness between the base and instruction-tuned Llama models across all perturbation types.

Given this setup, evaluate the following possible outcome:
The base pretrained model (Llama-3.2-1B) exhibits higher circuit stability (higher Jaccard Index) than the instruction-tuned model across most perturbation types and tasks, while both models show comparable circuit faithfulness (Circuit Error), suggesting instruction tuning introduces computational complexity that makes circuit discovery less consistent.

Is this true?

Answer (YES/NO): NO